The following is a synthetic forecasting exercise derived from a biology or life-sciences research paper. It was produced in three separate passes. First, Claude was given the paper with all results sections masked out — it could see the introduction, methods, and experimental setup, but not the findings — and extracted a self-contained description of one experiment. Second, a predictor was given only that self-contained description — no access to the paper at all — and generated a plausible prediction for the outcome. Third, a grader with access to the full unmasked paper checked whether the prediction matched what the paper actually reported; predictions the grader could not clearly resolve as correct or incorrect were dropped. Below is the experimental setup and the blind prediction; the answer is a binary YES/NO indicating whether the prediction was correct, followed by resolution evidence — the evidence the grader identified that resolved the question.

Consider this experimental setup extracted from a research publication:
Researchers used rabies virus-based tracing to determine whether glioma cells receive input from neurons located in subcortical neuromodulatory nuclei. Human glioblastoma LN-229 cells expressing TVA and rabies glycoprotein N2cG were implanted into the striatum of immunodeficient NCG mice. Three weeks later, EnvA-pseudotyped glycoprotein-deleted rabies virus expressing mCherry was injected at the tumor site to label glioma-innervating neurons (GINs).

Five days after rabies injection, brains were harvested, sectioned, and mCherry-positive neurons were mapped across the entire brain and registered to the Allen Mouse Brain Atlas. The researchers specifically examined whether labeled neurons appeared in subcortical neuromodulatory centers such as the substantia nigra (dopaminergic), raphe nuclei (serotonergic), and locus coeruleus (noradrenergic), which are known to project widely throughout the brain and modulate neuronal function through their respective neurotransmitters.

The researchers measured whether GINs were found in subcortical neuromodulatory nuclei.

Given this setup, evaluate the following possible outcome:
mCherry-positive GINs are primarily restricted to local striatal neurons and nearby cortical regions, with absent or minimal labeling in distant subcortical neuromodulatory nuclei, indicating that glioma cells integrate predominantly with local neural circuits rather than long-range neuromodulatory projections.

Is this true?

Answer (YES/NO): NO